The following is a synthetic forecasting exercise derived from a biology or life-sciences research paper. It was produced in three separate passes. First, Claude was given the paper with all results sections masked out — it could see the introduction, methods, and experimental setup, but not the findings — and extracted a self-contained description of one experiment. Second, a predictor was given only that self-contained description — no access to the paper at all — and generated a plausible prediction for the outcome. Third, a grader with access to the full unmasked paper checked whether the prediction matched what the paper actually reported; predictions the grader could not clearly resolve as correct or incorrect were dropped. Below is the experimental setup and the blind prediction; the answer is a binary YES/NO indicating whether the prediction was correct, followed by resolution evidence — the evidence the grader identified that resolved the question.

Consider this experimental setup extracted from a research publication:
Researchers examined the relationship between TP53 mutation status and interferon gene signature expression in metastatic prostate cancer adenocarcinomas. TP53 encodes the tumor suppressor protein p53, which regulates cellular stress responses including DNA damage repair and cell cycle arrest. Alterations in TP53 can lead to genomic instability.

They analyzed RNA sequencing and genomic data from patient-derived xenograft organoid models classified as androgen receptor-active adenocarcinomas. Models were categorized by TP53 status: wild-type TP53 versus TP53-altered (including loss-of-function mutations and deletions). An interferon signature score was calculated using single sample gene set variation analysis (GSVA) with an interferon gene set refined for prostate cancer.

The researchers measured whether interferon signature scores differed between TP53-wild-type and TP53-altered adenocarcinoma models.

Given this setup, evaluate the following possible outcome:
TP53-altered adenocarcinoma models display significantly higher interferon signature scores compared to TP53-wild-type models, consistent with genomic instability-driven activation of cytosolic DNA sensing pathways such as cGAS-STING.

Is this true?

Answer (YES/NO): YES